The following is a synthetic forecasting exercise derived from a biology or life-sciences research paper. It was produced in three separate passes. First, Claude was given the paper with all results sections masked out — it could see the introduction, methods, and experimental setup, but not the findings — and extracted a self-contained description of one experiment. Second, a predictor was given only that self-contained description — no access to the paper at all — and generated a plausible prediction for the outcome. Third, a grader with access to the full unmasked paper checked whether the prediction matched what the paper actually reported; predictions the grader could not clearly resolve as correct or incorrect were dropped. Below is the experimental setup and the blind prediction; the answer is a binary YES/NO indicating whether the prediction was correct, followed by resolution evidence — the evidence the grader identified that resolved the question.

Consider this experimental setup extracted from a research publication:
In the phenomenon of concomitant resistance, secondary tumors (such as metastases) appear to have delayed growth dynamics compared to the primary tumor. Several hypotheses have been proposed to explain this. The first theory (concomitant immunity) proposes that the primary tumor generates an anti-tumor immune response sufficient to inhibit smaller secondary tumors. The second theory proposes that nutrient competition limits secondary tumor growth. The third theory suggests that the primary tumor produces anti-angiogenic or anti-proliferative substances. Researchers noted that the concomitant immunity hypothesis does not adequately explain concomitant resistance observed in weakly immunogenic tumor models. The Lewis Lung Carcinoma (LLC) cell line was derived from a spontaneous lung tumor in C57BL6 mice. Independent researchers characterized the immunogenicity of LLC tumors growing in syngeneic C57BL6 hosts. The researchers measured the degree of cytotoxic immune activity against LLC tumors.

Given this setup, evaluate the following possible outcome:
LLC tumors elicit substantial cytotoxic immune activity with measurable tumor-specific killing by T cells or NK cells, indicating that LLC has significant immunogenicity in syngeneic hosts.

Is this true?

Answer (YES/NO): NO